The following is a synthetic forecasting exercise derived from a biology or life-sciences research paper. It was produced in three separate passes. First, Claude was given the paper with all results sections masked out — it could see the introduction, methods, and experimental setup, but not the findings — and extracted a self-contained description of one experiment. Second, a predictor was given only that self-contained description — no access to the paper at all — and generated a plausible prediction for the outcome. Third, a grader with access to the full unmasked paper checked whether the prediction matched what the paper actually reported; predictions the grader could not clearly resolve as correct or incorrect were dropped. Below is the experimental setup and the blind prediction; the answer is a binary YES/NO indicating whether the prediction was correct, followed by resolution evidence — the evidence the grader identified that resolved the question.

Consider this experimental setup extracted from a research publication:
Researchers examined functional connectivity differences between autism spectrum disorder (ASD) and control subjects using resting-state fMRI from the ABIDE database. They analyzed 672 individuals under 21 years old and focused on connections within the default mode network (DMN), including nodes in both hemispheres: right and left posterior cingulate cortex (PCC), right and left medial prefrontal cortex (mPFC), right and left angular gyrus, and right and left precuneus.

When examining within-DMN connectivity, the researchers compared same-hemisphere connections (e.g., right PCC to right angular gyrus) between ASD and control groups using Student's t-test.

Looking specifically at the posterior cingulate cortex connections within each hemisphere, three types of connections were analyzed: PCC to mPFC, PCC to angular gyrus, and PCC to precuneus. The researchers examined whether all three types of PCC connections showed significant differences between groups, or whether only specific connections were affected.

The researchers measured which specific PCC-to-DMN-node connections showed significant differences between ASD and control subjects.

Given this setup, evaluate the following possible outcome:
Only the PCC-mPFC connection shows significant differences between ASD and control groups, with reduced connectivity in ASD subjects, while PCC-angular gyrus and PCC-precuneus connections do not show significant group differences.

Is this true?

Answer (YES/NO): YES